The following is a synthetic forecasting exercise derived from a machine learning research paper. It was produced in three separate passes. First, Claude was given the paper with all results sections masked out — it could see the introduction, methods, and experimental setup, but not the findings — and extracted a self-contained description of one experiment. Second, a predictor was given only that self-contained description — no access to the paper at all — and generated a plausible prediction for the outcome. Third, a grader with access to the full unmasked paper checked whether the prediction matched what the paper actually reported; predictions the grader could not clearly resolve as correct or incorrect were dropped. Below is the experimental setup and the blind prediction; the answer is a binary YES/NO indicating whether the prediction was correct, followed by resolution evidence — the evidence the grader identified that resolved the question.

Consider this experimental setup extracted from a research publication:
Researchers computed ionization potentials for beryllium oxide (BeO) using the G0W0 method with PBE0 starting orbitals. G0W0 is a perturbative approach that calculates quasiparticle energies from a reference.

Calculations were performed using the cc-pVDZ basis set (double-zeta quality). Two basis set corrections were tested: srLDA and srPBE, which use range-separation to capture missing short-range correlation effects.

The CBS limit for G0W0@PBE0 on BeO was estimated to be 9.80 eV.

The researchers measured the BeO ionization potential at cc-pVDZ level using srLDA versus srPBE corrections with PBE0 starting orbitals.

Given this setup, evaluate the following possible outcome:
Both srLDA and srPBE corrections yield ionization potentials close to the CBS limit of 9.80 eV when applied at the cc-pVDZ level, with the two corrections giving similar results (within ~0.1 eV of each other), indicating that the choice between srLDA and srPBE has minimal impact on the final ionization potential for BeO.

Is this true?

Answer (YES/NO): YES